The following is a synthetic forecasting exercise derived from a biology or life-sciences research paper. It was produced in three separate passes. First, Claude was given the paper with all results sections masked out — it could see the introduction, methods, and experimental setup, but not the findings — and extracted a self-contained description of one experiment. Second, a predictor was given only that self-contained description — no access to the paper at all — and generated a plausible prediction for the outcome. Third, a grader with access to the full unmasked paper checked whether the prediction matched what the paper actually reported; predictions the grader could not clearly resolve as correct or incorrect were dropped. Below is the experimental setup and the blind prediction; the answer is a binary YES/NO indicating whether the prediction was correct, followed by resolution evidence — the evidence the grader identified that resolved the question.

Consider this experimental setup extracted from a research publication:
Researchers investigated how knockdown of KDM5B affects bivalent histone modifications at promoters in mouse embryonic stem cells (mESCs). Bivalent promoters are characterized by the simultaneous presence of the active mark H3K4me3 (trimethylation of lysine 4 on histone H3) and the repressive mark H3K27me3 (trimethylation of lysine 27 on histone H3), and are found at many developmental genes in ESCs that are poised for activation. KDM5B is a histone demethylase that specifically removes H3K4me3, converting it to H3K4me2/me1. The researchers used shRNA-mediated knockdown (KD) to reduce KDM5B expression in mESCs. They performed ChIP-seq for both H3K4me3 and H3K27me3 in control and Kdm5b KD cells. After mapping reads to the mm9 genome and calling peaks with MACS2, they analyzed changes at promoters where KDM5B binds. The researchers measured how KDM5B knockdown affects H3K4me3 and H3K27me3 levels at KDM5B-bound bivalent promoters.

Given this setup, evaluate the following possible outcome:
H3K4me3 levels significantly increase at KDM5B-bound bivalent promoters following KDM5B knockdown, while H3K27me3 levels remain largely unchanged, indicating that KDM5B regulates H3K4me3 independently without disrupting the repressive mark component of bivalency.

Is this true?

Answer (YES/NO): NO